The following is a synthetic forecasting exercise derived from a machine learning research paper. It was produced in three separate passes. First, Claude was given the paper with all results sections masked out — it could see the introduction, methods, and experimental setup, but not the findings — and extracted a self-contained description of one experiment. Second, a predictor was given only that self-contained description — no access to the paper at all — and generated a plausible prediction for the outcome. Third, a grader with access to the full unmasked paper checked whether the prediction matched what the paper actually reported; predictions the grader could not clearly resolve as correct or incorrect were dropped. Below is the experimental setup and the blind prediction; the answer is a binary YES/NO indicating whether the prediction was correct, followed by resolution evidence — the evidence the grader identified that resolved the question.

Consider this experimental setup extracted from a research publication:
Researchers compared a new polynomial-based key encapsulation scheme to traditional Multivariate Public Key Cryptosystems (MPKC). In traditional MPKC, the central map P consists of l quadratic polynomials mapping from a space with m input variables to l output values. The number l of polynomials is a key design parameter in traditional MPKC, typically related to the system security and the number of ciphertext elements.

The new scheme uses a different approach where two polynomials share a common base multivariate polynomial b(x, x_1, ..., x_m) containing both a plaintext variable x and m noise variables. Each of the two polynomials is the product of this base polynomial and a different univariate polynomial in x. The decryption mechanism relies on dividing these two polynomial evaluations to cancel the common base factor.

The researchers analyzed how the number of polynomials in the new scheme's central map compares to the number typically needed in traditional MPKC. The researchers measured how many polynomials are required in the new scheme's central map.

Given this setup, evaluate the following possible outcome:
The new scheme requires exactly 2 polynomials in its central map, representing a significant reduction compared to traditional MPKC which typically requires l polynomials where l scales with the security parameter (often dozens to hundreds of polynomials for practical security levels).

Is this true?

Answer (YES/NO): NO